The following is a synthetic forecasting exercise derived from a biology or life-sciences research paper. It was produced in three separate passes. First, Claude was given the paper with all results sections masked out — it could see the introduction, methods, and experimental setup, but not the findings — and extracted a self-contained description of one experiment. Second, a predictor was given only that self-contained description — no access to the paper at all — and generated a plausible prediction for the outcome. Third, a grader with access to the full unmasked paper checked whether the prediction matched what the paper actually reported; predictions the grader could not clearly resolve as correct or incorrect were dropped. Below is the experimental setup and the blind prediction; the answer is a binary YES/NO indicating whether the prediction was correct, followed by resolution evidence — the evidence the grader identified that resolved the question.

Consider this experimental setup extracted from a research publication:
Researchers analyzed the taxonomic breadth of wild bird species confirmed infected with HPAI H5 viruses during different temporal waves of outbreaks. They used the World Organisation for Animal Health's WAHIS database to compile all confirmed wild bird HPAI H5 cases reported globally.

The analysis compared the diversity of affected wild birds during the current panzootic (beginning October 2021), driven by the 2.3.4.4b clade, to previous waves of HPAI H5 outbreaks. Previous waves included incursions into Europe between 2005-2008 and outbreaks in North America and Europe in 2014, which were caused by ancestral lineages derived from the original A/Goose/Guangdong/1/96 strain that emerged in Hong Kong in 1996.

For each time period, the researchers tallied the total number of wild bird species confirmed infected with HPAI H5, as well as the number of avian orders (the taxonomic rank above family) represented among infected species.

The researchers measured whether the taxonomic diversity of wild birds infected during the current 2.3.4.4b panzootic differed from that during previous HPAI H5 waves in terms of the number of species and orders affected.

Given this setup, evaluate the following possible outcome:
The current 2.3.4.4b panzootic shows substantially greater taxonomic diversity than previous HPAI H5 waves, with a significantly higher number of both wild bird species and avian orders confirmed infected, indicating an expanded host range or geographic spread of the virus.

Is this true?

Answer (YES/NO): YES